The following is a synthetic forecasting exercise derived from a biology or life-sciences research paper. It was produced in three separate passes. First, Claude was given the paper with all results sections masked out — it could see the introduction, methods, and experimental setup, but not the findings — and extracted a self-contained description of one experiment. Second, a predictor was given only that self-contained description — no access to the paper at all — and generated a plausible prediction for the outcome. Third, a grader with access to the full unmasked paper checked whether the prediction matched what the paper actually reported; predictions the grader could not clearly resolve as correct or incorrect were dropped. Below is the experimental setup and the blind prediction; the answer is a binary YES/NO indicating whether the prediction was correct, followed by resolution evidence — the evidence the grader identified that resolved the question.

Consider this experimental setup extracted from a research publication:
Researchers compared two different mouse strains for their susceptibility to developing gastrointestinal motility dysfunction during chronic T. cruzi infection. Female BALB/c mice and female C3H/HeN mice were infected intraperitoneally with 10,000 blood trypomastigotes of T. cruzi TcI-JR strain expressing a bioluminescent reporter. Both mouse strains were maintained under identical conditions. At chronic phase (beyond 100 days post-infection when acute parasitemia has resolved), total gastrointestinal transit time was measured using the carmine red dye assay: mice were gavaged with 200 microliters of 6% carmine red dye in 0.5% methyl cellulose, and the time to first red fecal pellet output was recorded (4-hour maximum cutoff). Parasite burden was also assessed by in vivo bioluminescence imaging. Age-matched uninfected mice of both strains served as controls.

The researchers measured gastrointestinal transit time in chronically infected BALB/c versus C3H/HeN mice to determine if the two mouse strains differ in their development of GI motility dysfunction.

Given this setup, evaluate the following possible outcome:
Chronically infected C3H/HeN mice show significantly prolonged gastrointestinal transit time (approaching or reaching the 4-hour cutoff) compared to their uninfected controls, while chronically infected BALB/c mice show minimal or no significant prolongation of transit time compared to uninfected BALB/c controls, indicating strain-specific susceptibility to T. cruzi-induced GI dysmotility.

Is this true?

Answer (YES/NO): NO